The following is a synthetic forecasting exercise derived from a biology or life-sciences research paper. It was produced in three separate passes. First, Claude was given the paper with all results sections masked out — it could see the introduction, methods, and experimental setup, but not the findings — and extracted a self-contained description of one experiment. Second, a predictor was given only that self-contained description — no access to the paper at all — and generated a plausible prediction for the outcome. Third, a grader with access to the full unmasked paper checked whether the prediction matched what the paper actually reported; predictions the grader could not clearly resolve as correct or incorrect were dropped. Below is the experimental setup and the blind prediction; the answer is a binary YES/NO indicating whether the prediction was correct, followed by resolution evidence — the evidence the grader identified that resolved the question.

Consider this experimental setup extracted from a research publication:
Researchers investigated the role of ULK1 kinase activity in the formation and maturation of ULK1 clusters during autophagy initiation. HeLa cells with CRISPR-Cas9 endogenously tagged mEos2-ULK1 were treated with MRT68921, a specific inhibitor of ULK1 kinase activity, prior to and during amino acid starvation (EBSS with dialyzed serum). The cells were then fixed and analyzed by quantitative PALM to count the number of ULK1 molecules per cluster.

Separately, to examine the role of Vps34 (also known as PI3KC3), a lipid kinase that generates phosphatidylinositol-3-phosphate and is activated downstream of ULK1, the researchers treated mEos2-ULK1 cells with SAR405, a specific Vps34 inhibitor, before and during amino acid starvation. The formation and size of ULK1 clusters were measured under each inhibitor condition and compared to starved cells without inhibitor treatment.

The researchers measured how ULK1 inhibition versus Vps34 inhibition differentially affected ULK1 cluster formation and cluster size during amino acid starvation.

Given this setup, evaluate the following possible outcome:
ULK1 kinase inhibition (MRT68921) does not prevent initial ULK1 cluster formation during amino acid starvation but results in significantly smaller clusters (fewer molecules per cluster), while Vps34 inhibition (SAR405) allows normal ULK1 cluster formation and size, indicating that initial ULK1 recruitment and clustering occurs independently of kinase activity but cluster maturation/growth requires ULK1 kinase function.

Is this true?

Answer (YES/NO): NO